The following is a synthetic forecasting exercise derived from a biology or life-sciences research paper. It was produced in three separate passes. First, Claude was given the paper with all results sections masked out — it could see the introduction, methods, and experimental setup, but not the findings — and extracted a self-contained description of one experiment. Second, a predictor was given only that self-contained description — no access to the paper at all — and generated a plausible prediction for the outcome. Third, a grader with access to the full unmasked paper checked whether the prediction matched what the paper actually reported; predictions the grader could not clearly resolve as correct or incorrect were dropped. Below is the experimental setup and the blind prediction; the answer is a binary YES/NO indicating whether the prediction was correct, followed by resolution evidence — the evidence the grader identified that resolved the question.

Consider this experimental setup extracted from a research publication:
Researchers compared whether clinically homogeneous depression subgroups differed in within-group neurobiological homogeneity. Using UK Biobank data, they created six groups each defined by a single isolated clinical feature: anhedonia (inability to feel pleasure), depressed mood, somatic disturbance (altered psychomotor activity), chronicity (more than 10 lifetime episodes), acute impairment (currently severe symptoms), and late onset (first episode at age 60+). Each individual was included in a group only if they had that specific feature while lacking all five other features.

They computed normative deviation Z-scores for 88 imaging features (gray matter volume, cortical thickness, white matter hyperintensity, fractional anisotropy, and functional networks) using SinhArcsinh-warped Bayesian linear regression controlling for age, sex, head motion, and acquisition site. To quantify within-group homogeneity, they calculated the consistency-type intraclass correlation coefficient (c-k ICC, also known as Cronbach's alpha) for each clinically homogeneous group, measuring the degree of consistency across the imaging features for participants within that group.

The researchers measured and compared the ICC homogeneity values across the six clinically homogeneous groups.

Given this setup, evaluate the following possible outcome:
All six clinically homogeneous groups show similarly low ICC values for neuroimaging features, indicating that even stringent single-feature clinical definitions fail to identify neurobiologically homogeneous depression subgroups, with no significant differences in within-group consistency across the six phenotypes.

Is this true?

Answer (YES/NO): NO